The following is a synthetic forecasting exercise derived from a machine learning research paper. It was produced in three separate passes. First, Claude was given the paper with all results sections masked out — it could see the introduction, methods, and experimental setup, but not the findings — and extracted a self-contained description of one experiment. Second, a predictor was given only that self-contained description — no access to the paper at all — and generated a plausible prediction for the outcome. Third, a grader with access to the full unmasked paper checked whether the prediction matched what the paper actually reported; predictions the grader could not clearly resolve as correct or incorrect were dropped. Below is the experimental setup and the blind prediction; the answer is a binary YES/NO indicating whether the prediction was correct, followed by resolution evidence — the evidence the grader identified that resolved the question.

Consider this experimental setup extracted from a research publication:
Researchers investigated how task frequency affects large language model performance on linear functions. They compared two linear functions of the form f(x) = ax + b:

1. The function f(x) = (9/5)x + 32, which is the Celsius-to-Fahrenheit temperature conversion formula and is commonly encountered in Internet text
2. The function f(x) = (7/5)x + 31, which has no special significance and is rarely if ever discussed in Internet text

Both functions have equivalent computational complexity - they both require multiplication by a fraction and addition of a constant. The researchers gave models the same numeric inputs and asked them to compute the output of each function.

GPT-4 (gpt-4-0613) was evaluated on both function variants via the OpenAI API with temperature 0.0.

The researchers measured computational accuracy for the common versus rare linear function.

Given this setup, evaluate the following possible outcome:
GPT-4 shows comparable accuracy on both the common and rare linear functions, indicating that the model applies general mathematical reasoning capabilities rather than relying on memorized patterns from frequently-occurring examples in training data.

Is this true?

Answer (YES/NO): NO